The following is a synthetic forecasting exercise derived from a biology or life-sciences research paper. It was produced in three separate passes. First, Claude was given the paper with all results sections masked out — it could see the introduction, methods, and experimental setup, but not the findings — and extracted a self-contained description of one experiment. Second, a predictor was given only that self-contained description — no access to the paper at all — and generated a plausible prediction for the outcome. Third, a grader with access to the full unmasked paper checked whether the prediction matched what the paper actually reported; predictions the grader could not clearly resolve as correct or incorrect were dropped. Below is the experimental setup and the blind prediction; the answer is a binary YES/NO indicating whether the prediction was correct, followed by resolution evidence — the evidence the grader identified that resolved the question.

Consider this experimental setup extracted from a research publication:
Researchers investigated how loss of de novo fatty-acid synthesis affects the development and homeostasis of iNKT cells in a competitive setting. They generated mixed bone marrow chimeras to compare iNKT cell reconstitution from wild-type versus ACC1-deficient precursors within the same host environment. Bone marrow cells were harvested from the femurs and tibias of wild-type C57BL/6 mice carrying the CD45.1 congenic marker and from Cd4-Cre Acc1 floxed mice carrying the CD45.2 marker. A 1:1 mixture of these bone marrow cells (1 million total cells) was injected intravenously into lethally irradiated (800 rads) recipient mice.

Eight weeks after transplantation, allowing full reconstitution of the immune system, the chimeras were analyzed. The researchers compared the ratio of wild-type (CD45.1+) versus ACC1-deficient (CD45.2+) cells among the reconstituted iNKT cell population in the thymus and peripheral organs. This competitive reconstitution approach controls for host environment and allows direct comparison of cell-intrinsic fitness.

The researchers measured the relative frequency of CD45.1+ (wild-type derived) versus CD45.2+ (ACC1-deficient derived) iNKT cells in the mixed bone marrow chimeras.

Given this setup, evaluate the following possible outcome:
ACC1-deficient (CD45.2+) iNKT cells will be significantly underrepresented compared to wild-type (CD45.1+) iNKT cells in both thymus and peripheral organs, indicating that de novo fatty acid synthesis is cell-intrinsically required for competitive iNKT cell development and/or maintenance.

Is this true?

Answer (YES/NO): YES